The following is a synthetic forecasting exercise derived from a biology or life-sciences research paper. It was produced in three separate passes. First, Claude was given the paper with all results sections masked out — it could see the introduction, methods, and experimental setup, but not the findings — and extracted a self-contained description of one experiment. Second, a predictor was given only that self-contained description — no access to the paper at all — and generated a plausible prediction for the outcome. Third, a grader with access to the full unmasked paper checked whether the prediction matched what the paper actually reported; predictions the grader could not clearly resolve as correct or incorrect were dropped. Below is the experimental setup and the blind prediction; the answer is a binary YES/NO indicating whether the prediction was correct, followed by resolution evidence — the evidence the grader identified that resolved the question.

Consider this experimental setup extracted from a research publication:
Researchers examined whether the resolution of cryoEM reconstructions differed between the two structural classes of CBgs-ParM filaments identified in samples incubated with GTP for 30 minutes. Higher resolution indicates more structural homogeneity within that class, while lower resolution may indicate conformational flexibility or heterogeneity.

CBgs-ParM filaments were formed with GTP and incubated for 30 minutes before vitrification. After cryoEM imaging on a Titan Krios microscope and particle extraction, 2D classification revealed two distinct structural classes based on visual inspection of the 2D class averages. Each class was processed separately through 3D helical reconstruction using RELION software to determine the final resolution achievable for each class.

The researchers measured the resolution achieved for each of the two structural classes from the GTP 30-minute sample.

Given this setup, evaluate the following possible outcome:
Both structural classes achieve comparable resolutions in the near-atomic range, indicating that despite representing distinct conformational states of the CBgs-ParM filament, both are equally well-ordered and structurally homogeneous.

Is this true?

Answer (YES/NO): NO